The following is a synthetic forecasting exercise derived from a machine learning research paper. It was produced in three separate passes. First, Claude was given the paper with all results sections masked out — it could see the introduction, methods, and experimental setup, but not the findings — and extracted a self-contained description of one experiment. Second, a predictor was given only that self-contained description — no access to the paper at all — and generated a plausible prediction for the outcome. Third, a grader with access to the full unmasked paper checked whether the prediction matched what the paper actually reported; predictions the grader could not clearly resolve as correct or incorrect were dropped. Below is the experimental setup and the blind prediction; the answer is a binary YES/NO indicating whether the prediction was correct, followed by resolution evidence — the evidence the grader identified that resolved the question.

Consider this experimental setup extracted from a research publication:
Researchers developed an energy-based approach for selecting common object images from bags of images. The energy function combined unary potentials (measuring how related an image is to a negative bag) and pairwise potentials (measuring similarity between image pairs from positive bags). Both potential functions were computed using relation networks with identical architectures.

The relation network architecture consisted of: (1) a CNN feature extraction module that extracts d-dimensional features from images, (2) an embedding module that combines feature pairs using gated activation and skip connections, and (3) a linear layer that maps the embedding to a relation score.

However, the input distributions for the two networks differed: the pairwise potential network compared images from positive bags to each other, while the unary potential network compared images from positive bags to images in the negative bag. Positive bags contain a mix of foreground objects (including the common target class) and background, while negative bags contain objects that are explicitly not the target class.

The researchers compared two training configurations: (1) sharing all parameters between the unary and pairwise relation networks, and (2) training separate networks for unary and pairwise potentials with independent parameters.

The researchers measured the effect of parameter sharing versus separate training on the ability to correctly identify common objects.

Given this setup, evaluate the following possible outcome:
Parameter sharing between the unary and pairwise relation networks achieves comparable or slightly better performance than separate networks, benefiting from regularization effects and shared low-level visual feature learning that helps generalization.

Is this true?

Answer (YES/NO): NO